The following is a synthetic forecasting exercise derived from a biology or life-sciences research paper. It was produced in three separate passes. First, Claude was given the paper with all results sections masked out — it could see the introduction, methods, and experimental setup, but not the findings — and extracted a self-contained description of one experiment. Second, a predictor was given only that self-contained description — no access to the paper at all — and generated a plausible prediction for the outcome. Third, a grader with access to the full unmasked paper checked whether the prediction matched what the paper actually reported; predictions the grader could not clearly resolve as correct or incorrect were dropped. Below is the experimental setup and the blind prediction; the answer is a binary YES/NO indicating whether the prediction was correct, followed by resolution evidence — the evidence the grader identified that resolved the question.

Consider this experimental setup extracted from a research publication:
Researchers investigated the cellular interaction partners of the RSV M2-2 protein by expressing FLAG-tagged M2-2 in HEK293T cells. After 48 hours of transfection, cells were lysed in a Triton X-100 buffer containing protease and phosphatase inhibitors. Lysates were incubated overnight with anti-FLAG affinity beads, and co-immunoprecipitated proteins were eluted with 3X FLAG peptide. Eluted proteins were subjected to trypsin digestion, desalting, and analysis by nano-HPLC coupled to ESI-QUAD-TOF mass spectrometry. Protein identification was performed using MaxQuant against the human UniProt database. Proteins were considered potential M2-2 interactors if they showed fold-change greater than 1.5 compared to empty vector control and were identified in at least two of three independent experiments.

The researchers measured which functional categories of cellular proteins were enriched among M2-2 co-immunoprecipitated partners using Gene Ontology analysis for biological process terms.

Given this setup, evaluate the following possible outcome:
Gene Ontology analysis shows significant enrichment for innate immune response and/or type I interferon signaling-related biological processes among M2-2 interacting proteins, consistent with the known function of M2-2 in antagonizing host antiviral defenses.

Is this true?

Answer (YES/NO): NO